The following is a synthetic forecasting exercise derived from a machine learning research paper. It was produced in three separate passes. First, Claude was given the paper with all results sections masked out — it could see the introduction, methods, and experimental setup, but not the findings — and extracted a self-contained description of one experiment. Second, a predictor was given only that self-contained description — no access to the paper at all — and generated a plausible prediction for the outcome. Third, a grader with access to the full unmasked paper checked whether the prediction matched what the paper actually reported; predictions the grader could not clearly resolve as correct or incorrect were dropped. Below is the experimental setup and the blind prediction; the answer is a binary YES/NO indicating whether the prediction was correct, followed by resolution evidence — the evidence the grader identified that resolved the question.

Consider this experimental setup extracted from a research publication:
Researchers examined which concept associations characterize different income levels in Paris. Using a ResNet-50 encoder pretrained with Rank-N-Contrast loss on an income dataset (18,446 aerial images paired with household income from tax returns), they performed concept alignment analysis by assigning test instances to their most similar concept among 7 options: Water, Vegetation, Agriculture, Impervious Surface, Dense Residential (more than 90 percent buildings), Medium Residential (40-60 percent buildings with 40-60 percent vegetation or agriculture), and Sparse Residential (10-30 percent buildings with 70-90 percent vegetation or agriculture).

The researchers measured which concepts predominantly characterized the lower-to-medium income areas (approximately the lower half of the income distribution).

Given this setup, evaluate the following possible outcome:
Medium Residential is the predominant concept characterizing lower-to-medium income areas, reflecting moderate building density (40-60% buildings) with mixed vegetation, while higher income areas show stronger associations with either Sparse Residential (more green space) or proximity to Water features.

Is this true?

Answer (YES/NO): NO